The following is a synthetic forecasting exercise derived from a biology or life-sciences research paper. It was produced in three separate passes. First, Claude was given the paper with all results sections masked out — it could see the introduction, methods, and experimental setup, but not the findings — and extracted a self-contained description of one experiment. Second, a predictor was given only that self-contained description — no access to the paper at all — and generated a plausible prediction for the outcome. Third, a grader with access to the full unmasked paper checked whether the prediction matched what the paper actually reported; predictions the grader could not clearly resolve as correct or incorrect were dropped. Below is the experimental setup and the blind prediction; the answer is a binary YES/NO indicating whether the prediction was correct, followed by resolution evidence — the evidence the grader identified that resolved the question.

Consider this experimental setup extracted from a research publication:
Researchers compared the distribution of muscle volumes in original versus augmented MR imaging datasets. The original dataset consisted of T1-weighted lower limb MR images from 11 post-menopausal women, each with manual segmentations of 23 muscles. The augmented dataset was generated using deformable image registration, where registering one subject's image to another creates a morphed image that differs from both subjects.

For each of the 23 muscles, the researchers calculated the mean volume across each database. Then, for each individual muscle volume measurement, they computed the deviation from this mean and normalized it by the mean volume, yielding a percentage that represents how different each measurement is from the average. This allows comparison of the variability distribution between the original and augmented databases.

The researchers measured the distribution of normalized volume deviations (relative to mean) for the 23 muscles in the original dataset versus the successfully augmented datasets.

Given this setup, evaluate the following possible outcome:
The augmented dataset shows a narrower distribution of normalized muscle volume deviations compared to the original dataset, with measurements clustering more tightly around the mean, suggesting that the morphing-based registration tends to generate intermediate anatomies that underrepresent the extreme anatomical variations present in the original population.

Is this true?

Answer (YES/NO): NO